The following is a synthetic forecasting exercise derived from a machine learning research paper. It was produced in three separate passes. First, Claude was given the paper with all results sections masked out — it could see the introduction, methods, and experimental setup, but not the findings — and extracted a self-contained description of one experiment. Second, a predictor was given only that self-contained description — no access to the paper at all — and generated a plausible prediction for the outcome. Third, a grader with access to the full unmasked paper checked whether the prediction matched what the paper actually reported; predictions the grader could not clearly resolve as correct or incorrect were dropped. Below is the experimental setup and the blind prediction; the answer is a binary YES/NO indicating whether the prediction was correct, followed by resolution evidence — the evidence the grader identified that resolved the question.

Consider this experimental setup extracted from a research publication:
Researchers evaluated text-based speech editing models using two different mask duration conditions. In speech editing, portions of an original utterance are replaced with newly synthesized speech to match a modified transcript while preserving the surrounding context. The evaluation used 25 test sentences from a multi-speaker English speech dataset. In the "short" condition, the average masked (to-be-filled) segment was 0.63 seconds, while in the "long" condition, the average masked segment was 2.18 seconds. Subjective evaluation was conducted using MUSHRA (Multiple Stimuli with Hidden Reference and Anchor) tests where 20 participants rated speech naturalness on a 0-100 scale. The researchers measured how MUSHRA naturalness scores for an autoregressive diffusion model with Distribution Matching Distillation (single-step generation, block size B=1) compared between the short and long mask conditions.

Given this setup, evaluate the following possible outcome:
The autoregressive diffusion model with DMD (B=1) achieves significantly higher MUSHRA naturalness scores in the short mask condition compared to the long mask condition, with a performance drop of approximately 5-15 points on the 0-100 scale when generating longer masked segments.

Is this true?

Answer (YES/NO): NO